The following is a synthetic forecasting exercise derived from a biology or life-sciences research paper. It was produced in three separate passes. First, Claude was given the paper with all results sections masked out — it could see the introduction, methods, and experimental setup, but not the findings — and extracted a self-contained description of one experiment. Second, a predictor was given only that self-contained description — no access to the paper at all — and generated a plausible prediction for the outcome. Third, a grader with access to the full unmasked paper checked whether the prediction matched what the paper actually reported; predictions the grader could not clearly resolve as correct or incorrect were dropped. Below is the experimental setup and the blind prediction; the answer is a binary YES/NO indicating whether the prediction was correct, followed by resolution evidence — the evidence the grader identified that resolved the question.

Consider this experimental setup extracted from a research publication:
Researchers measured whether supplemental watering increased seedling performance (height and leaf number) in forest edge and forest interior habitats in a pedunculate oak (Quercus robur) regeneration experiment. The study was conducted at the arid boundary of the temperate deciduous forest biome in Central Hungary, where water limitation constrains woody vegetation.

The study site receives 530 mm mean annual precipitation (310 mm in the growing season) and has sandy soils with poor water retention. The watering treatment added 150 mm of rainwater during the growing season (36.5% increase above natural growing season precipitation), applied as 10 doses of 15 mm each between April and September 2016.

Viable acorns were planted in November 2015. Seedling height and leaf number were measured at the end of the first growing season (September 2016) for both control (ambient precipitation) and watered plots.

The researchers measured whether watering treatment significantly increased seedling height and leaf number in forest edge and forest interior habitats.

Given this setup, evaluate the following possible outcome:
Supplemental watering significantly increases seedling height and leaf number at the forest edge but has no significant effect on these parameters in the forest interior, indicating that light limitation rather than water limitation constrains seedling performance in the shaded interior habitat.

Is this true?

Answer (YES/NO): NO